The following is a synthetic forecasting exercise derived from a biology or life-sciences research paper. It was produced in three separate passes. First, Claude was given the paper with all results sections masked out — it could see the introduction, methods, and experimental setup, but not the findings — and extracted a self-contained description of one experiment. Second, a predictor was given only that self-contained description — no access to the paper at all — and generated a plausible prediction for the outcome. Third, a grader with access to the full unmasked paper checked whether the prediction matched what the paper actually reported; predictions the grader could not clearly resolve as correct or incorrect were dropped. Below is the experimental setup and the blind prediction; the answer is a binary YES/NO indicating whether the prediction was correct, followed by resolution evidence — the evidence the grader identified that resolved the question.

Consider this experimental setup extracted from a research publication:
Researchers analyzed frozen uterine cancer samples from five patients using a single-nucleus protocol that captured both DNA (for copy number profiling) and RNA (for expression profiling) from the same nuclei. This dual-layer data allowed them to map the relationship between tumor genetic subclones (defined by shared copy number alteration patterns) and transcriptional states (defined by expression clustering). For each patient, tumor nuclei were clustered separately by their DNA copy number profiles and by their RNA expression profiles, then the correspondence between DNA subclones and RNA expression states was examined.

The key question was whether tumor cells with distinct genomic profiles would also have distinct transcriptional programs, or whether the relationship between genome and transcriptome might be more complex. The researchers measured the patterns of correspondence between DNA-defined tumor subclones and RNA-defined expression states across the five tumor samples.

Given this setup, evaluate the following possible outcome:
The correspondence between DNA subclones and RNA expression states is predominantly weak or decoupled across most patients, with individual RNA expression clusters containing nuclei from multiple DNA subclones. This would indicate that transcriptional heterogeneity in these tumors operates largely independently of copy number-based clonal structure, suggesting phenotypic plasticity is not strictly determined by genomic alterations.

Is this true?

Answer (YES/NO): NO